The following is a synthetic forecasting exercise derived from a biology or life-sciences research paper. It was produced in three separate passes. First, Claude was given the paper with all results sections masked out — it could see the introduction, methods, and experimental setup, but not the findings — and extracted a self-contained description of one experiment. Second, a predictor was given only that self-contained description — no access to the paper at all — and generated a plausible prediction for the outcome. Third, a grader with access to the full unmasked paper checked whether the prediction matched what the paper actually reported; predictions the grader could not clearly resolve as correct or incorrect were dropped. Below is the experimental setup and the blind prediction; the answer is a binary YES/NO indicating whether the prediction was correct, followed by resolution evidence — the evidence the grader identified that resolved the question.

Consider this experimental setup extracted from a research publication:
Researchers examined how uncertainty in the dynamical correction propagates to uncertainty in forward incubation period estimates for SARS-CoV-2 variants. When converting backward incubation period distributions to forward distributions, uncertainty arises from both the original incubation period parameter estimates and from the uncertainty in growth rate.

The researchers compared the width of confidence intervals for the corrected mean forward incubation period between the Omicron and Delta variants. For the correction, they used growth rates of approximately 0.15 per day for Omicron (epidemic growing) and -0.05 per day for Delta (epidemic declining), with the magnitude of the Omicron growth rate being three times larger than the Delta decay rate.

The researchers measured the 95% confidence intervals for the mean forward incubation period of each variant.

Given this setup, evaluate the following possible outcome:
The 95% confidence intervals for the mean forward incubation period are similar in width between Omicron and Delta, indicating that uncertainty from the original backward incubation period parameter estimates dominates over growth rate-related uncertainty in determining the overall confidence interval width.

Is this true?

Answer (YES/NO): NO